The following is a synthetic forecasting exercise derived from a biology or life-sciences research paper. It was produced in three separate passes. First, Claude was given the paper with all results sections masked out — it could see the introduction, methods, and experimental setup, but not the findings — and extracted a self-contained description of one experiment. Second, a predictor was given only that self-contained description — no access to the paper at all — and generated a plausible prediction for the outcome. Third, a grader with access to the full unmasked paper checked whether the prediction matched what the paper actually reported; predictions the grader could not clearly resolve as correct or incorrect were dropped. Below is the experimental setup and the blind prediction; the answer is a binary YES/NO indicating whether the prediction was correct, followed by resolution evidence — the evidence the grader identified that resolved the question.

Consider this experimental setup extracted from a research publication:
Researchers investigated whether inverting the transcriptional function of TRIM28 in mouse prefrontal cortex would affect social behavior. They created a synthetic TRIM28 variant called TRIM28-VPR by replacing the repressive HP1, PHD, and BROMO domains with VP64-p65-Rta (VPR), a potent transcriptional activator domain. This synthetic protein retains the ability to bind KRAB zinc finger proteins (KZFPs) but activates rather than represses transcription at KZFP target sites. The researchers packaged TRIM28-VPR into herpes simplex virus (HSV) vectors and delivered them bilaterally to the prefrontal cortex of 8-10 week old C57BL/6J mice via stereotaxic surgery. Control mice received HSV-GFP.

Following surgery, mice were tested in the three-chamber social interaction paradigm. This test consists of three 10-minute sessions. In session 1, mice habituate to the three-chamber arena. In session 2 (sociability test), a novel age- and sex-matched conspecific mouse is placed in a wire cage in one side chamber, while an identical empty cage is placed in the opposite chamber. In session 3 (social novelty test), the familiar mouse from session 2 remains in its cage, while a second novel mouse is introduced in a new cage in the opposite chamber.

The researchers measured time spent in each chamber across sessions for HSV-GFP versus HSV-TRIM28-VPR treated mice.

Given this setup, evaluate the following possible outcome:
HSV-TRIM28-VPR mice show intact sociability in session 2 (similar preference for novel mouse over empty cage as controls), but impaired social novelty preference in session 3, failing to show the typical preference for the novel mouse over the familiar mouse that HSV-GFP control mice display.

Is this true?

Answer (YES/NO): YES